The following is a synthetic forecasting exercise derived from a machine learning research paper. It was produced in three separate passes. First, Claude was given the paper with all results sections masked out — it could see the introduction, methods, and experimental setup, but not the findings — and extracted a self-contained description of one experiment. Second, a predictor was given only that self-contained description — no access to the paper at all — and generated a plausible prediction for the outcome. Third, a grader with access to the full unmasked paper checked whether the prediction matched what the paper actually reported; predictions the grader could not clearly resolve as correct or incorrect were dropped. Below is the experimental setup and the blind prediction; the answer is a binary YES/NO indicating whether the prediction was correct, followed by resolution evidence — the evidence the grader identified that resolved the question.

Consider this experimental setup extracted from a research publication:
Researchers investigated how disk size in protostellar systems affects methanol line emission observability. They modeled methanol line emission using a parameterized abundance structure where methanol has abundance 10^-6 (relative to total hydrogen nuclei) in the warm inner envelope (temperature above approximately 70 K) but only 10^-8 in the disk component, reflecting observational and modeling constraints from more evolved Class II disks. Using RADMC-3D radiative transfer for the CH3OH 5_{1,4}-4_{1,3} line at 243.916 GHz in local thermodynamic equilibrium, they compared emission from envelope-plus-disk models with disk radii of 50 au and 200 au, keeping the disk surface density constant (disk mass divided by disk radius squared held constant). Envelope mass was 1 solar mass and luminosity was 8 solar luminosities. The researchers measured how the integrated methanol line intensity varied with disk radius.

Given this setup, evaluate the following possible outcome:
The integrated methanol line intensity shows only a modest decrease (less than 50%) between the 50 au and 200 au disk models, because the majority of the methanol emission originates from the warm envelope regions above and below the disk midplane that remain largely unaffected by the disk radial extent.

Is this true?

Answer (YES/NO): NO